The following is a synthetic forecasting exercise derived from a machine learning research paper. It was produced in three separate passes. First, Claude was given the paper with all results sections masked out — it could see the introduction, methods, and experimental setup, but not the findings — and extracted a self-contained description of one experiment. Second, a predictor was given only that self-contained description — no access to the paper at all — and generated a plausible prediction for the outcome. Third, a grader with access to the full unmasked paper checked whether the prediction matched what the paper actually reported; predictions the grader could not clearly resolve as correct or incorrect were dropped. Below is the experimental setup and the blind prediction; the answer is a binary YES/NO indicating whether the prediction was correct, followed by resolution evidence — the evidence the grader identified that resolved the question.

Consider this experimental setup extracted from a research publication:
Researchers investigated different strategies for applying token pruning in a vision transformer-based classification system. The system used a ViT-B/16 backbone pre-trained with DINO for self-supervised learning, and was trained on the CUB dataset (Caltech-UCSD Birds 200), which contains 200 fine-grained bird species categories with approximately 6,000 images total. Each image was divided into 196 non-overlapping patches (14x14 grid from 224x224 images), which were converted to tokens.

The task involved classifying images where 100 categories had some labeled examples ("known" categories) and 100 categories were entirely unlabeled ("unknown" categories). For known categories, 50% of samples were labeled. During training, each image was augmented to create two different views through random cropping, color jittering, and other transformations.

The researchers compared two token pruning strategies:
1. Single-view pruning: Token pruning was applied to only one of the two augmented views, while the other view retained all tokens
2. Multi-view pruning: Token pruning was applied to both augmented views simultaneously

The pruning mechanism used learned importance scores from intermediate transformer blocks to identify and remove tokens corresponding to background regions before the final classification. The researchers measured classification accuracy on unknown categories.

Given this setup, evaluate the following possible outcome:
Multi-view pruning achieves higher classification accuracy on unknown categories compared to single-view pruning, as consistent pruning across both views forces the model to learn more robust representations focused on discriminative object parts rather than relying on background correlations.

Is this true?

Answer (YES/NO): NO